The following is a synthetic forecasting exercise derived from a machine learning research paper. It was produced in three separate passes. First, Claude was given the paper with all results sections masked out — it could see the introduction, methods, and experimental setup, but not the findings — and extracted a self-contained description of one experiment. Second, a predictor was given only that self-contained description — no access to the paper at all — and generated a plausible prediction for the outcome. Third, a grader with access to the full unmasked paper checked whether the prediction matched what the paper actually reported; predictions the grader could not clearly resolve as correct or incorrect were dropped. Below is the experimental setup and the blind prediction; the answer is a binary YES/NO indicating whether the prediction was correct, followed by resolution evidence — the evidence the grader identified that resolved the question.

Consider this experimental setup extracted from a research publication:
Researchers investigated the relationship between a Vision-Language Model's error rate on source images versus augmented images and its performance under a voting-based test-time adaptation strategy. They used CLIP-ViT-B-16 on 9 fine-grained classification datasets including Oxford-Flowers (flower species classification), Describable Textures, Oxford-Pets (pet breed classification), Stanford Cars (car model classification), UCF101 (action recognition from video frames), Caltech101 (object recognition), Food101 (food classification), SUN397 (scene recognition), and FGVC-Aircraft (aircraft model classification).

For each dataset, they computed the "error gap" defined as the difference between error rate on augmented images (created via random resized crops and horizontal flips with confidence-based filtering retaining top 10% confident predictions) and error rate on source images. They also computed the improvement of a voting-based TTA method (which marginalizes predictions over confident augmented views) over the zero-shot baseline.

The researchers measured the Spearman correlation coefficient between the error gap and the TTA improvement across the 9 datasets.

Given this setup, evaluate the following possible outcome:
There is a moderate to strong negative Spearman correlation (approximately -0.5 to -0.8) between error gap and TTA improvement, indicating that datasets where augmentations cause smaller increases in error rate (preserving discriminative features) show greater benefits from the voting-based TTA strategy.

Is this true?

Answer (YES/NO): NO